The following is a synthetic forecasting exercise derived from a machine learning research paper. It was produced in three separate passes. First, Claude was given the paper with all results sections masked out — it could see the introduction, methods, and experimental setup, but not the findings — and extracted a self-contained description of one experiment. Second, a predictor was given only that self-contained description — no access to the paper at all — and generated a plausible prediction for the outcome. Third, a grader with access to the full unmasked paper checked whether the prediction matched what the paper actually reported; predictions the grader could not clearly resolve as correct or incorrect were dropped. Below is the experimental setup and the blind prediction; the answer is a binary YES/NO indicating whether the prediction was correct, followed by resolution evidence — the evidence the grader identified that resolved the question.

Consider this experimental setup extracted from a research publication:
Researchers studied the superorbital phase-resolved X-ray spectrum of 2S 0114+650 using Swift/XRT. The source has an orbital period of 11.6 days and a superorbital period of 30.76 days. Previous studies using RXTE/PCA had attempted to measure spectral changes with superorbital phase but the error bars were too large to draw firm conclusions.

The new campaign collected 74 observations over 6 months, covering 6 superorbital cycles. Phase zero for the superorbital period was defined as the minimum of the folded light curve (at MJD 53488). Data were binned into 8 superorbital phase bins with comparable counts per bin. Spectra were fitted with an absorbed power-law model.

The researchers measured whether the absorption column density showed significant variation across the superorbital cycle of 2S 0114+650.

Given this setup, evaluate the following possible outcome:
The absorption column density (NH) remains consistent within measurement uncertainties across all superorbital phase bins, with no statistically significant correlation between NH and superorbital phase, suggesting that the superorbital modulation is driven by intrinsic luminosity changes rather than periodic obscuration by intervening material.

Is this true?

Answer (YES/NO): NO